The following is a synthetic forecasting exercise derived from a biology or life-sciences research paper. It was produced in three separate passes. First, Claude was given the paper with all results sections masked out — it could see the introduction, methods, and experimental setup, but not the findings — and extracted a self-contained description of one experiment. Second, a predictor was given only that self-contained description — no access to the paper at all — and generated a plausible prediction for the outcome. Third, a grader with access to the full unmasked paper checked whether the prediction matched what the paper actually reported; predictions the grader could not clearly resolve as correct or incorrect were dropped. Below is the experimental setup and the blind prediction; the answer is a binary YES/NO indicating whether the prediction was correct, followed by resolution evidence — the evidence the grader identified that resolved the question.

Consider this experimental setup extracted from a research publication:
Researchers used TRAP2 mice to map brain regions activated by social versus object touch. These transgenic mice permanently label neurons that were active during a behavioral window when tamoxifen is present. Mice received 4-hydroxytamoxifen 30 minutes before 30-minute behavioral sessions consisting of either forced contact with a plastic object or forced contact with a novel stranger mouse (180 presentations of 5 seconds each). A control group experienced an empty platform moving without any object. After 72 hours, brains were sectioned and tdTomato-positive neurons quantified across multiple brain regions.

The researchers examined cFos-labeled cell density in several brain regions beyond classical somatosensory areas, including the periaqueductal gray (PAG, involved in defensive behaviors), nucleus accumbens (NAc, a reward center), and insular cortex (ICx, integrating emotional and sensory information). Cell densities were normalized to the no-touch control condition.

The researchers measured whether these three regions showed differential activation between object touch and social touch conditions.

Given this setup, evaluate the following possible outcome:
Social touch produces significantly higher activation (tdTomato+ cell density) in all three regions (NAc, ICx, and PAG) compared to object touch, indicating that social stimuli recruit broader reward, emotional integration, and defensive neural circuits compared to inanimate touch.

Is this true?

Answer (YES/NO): NO